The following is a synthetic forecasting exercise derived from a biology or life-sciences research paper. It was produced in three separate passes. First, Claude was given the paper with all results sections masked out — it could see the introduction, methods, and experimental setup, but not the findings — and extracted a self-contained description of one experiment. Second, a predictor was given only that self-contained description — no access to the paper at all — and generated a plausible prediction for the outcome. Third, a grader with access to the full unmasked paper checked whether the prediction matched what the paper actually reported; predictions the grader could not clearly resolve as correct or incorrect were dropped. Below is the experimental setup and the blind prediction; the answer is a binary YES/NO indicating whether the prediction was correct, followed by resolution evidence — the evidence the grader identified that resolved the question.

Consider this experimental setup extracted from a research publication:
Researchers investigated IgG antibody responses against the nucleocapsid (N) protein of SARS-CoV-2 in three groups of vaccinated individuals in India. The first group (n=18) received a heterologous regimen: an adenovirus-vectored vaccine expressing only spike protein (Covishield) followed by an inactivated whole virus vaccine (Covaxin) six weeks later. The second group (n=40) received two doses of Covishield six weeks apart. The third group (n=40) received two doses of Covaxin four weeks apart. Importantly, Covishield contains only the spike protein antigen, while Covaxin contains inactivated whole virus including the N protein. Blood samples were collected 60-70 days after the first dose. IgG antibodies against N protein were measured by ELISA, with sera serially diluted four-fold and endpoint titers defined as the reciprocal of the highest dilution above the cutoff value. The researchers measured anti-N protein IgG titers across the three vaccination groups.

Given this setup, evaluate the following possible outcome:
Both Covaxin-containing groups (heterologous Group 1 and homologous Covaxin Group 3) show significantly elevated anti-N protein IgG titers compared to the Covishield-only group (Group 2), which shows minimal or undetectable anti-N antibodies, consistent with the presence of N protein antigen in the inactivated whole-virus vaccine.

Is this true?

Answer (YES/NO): NO